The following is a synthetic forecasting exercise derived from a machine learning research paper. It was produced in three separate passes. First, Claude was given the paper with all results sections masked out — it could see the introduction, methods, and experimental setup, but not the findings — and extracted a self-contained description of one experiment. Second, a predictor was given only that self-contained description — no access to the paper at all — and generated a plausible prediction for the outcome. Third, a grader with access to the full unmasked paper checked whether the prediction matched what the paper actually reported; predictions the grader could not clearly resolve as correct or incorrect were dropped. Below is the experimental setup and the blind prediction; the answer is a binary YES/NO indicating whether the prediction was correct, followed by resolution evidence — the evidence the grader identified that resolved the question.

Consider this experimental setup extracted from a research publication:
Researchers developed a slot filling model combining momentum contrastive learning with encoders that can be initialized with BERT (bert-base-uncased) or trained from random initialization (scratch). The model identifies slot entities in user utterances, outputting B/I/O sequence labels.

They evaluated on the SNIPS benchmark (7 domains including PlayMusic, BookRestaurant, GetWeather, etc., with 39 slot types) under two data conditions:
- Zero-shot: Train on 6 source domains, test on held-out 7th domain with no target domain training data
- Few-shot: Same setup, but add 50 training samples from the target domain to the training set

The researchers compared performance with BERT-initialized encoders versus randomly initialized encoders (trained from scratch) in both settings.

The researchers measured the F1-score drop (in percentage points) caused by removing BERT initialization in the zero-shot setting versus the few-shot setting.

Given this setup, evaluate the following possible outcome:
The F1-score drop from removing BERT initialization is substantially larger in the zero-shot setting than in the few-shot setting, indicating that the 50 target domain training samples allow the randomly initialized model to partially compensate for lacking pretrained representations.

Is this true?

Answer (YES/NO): YES